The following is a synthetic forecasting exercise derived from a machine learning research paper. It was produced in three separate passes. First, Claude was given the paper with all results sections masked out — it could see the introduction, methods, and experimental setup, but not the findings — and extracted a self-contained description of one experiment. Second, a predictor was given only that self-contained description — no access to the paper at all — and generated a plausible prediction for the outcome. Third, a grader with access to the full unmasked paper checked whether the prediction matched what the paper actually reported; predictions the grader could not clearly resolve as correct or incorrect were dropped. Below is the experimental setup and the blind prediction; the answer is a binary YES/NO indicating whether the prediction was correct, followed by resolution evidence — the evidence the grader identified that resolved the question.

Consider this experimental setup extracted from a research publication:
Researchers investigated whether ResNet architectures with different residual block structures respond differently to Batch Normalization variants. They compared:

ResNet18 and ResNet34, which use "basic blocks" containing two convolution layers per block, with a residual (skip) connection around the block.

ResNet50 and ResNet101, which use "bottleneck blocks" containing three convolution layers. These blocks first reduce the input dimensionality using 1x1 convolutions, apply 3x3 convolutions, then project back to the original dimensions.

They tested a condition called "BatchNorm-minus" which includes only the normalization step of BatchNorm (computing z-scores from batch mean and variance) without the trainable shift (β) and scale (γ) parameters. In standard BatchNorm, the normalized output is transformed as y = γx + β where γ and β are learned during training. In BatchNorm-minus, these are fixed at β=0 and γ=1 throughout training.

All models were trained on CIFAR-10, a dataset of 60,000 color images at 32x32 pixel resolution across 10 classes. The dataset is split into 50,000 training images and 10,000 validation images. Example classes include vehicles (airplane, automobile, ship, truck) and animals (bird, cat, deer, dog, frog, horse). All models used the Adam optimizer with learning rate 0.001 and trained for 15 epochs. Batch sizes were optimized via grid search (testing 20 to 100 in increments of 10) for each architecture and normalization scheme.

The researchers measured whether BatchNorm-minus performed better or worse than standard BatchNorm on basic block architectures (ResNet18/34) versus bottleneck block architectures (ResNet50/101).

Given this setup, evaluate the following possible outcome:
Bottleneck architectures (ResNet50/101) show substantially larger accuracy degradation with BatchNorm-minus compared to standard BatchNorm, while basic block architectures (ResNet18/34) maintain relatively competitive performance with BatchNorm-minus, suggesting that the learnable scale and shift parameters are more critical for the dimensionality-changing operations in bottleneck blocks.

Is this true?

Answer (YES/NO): YES